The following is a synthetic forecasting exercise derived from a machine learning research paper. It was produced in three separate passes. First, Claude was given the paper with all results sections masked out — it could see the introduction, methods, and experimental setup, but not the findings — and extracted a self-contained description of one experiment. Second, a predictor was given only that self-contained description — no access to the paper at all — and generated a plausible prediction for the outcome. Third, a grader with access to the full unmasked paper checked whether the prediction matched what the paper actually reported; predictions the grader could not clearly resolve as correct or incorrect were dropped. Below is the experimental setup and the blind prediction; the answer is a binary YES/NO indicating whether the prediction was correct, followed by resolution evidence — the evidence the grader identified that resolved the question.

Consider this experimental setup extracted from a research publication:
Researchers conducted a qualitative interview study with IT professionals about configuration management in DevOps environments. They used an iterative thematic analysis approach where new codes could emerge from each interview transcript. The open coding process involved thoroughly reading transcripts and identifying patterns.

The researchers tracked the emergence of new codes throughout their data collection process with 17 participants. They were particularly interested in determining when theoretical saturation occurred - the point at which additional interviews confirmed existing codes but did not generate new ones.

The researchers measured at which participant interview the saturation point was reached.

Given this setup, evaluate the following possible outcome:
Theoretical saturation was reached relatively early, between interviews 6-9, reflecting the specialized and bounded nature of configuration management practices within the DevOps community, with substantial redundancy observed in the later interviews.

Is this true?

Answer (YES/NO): NO